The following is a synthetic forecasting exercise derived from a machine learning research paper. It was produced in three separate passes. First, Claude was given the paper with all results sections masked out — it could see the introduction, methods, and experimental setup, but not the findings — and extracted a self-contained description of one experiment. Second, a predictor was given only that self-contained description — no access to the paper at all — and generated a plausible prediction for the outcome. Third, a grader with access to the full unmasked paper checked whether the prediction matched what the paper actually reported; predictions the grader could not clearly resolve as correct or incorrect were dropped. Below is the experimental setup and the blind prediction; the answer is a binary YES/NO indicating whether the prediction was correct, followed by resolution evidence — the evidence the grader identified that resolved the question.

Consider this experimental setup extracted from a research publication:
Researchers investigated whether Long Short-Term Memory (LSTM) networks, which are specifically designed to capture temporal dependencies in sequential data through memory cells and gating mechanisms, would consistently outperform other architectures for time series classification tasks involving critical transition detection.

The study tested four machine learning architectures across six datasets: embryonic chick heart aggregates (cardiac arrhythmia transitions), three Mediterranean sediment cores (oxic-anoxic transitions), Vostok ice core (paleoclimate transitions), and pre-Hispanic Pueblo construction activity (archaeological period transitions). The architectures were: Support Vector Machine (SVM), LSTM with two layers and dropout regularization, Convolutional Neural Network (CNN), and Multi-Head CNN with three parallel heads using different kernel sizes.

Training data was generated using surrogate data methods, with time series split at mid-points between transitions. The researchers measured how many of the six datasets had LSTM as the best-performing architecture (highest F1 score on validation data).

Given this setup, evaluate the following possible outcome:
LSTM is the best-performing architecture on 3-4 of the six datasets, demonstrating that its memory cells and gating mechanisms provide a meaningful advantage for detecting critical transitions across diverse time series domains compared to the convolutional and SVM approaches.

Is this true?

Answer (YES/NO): NO